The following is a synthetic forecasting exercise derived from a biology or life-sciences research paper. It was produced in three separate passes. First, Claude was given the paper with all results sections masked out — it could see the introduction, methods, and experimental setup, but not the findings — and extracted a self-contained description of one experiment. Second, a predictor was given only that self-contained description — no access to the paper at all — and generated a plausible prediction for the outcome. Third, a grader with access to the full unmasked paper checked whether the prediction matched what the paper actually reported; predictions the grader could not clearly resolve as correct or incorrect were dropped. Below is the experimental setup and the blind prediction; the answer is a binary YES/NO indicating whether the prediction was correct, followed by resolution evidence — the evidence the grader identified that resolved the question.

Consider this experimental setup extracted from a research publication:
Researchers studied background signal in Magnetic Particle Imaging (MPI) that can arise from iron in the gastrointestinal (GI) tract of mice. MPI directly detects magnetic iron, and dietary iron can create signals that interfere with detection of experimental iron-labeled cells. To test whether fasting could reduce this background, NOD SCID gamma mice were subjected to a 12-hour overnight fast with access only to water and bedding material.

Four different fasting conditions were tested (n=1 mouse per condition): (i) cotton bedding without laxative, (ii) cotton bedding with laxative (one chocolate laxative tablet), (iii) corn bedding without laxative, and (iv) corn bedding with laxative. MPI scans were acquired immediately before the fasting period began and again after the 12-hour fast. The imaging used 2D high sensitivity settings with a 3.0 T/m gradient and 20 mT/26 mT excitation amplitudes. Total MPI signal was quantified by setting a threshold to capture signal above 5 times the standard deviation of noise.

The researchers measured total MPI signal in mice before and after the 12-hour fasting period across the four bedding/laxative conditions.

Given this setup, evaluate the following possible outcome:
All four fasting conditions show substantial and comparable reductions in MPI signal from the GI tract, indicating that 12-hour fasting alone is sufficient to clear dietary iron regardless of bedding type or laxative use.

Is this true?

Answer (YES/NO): NO